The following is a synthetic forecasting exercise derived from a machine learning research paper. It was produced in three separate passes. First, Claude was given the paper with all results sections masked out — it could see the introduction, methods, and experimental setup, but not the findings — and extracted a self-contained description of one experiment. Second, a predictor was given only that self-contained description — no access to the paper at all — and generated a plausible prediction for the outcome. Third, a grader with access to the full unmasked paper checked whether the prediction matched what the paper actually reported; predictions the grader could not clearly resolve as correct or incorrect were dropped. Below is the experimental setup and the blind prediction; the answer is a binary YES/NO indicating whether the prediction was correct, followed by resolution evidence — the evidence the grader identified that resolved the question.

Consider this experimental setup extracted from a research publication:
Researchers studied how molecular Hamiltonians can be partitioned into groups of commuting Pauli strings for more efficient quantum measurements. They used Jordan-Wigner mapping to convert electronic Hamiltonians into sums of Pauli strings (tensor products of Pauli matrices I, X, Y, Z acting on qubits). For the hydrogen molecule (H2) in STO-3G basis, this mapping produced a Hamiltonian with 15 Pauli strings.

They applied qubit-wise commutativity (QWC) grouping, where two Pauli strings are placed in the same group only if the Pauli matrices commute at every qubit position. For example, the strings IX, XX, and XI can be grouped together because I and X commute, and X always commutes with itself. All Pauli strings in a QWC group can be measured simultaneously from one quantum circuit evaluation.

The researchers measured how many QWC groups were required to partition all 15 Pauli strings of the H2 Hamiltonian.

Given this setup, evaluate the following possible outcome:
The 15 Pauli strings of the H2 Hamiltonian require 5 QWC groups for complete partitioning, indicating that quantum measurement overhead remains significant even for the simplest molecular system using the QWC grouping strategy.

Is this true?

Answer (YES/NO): YES